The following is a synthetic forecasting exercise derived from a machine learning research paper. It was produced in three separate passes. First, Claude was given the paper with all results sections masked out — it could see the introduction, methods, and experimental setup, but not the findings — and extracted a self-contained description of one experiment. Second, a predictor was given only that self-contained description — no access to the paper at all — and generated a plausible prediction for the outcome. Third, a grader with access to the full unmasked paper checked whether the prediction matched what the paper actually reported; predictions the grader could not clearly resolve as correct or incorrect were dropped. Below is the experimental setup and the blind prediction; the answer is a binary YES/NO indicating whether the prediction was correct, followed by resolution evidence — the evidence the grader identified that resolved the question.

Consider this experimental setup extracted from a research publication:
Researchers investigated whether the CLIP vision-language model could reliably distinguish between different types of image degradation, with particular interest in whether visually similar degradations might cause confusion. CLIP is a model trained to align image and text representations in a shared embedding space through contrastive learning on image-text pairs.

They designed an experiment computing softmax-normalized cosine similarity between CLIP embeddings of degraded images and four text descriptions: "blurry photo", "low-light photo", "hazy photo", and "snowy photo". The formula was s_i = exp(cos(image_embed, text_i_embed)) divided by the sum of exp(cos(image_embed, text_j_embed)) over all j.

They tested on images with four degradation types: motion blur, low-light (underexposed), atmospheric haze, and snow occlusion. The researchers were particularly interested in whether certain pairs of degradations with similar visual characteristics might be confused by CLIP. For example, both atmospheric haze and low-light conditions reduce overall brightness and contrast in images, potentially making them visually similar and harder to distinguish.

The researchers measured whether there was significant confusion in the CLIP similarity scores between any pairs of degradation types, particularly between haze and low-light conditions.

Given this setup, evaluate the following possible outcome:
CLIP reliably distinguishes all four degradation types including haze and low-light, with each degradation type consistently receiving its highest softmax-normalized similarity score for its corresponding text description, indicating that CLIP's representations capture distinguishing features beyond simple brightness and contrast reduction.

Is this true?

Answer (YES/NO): YES